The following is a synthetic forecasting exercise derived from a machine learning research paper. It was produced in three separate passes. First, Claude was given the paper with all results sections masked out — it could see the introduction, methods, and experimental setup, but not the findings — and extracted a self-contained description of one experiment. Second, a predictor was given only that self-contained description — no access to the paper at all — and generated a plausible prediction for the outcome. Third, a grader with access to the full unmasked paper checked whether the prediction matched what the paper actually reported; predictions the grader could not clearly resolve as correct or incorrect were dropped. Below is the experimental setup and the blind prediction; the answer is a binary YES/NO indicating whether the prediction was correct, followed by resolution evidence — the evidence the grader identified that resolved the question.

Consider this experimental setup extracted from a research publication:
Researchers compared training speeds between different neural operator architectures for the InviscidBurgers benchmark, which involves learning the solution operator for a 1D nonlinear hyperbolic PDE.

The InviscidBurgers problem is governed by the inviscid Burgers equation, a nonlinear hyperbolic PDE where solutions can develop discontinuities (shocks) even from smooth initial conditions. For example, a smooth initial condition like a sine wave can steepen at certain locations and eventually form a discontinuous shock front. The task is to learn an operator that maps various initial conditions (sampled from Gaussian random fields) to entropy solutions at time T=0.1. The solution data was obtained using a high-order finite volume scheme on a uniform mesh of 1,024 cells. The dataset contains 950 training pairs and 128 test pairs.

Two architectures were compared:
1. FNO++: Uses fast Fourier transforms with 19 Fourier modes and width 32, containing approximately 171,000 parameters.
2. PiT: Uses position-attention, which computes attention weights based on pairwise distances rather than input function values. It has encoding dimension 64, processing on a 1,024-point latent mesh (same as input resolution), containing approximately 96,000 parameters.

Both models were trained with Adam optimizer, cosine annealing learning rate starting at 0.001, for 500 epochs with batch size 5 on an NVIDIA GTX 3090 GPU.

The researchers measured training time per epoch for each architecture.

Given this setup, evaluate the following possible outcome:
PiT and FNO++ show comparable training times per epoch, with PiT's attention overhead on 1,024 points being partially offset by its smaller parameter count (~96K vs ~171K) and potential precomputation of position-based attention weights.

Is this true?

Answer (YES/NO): NO